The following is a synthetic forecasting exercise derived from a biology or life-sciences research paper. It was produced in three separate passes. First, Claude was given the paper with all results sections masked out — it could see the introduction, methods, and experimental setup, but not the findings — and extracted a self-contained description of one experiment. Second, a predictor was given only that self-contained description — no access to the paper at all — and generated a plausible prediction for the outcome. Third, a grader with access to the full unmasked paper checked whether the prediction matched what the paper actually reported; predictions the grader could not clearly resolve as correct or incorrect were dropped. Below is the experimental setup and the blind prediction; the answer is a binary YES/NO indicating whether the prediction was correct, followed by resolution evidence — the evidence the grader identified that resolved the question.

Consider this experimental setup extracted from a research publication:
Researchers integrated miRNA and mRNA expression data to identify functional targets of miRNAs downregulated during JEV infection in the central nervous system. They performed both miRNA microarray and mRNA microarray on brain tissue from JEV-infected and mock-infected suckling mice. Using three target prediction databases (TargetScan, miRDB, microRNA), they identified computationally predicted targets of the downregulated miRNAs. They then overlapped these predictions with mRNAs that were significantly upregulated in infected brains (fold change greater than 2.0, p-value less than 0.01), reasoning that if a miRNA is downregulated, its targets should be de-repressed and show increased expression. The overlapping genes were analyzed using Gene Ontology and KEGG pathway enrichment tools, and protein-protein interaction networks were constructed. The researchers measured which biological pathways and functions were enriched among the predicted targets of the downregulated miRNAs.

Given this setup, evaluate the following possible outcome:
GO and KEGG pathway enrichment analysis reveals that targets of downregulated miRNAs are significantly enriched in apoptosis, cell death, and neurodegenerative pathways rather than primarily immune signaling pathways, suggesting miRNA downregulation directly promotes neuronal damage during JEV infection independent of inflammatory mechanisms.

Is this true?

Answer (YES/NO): NO